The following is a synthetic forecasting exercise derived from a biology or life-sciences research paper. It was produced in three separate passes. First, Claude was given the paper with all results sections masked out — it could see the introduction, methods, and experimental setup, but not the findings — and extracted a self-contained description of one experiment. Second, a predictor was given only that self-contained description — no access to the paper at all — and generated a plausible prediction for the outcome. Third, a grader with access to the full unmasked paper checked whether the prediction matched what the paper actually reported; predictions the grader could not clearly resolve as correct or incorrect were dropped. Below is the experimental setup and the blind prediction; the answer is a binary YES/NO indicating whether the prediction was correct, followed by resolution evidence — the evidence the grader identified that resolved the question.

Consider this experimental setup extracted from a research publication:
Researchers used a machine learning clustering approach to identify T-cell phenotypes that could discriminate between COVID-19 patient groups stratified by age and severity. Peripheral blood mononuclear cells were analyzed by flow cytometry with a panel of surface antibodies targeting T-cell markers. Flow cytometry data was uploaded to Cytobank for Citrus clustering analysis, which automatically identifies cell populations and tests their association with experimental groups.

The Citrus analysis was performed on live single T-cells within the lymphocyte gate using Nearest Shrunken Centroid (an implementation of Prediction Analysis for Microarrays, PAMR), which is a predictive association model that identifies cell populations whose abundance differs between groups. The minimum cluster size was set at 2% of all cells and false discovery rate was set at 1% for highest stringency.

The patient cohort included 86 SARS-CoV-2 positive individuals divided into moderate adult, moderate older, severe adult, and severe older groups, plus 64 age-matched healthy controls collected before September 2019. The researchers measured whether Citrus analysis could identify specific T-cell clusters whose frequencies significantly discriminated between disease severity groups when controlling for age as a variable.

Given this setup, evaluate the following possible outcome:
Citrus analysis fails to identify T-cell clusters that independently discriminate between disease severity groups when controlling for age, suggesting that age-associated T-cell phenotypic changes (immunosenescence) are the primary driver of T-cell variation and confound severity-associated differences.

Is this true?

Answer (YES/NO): YES